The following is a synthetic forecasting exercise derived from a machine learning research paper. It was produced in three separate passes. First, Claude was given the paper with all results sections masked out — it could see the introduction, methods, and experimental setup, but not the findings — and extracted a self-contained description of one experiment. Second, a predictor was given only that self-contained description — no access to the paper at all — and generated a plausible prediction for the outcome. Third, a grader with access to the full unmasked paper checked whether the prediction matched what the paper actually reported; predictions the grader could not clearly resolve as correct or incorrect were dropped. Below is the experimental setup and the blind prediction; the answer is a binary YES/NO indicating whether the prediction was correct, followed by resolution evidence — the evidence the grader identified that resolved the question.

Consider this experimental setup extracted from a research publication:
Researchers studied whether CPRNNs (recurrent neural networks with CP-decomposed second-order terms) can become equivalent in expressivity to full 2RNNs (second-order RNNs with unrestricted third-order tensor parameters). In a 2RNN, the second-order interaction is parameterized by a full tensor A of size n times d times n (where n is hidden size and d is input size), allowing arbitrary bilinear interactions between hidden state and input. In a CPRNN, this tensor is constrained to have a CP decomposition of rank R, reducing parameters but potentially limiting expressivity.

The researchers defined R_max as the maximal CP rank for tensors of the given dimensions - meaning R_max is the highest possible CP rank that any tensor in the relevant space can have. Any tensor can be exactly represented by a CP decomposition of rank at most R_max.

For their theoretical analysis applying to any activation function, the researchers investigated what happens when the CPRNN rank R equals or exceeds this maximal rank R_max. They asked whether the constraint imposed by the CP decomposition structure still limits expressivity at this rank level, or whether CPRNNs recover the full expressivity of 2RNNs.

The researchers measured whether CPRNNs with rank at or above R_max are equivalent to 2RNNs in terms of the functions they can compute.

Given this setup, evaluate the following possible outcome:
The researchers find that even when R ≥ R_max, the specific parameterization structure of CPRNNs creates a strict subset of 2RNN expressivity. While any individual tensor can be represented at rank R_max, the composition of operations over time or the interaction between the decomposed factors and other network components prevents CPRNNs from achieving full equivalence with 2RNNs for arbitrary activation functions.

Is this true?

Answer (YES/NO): NO